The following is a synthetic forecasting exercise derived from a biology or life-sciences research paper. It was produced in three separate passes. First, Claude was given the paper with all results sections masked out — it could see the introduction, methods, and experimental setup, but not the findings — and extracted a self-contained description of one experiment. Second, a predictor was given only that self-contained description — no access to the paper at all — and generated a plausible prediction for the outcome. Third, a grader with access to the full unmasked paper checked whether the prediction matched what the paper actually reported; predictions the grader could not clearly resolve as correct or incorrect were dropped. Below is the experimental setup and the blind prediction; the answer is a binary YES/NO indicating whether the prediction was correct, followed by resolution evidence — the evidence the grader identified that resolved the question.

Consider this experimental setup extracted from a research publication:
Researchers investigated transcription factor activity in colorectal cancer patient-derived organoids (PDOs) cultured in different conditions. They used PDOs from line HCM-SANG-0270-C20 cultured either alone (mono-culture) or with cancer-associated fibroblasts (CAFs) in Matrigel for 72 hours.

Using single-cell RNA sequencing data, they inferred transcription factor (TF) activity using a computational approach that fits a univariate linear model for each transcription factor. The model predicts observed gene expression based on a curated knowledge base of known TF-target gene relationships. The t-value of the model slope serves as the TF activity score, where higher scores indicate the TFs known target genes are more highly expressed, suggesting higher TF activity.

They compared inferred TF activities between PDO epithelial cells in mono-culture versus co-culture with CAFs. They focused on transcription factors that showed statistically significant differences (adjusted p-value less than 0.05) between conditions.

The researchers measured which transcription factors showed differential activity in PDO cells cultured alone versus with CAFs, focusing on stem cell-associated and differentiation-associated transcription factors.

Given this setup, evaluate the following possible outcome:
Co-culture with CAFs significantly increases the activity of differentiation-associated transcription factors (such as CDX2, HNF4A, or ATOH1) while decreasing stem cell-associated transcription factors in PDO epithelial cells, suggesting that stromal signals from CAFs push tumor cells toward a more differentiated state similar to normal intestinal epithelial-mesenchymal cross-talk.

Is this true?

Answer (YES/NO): NO